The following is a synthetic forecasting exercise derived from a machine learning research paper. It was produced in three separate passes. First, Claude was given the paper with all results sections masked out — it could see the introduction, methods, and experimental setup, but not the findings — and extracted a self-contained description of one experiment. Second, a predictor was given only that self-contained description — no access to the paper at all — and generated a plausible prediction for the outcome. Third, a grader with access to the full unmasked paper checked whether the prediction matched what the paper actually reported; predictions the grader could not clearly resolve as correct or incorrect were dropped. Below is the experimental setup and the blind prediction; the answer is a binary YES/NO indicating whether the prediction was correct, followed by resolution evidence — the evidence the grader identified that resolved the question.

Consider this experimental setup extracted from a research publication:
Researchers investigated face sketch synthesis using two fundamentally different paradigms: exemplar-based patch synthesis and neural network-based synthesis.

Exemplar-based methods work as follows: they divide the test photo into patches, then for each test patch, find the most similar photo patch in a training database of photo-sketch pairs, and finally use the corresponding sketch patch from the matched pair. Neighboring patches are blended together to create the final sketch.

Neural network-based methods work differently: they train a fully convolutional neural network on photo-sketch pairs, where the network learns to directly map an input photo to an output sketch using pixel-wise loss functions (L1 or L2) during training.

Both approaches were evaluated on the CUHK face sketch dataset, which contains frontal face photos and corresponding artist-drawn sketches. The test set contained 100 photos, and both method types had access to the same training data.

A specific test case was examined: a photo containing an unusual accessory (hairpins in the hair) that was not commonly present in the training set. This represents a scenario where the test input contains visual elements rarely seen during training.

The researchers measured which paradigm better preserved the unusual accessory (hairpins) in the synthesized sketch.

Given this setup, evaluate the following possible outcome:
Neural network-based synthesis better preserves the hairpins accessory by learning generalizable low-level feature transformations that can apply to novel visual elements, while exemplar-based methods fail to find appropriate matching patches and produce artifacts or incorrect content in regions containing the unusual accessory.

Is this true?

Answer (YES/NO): YES